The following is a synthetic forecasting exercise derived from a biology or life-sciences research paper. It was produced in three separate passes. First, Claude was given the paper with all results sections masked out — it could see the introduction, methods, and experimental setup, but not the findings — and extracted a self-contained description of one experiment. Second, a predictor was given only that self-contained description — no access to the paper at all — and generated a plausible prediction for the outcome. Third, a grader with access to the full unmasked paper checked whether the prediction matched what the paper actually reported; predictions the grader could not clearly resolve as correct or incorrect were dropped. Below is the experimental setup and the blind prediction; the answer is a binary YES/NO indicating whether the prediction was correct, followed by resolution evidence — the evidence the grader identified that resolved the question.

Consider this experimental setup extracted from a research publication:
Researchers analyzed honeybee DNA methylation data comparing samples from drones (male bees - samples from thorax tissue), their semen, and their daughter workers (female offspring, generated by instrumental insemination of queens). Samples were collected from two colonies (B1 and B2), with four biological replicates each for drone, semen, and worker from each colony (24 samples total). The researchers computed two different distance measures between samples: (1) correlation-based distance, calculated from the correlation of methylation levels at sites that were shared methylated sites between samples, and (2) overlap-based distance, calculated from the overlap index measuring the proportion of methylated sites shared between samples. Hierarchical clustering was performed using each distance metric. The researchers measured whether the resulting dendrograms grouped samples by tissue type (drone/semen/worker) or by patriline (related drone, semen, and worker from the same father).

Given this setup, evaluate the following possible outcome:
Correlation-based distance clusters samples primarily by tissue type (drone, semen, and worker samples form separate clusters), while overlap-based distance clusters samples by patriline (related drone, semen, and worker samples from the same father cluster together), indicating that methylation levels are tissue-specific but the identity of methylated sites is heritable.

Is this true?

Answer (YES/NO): YES